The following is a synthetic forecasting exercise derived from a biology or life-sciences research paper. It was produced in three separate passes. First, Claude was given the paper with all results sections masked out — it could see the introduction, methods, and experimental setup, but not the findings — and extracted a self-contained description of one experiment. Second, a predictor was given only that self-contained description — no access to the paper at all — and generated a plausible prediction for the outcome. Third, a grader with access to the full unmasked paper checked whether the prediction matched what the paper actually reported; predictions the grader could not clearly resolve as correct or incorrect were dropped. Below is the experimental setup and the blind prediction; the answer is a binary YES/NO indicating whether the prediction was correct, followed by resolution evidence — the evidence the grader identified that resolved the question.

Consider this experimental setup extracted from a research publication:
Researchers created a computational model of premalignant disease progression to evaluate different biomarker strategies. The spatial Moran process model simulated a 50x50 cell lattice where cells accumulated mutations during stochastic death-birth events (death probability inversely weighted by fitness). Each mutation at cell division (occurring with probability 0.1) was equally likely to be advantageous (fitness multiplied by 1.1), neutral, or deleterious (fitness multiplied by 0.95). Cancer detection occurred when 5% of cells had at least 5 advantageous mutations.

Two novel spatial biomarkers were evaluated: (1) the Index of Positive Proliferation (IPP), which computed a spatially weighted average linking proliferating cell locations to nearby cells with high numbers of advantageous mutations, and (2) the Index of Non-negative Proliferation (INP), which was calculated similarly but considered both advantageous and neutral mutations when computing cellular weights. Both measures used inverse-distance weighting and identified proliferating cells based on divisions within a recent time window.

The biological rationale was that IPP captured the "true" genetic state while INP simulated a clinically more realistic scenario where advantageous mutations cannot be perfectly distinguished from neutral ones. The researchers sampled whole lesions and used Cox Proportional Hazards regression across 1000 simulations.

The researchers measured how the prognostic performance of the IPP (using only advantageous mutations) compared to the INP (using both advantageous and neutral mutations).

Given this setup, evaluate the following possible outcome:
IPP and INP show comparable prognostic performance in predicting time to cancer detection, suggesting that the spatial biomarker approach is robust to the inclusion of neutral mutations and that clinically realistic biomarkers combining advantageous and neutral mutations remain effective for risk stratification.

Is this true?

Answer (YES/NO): NO